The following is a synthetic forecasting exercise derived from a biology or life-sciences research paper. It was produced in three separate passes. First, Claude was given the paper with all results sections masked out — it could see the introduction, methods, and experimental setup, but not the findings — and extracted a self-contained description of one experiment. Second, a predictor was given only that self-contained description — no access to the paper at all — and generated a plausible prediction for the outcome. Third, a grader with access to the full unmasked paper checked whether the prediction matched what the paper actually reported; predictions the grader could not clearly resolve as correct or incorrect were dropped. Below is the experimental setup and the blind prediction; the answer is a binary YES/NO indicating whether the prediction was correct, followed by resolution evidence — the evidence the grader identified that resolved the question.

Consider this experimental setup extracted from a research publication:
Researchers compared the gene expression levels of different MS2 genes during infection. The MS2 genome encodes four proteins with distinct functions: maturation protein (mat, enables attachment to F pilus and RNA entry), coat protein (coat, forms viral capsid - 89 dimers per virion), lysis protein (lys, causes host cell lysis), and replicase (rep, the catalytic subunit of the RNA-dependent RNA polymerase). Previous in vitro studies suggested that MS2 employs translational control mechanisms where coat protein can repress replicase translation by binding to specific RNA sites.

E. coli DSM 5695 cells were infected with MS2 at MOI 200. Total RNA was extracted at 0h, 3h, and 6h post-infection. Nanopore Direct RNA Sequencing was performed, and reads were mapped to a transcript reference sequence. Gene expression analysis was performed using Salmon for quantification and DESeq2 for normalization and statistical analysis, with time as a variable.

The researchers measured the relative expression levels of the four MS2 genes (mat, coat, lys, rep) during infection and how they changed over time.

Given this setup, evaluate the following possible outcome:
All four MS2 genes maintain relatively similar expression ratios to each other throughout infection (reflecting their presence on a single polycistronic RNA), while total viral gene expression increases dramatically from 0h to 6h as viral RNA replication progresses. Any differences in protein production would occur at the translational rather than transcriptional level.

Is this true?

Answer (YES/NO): NO